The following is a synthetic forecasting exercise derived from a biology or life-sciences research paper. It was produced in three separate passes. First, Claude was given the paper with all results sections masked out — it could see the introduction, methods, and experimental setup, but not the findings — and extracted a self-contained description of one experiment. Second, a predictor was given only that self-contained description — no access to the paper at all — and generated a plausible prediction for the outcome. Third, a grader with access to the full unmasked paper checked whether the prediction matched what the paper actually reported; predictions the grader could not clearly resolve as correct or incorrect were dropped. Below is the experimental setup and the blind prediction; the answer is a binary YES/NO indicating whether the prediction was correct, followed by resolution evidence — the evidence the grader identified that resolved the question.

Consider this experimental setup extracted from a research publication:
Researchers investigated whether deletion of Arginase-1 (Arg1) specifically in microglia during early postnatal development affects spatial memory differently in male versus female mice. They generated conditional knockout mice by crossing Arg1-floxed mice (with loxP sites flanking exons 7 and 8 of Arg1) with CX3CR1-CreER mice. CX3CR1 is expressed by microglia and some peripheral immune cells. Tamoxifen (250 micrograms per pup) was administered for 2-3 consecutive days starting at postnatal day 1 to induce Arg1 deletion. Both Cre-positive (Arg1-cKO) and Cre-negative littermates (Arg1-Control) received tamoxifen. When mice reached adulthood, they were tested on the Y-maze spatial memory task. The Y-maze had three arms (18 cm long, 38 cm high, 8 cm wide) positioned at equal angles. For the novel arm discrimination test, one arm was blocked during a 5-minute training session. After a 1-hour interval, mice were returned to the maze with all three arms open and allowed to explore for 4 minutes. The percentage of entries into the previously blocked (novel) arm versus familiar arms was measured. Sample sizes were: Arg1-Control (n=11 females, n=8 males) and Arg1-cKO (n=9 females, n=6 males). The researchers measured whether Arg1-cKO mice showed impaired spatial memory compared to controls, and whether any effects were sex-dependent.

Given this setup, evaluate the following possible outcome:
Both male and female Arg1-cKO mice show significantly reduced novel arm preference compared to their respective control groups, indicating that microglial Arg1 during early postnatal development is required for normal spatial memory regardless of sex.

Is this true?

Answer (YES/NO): NO